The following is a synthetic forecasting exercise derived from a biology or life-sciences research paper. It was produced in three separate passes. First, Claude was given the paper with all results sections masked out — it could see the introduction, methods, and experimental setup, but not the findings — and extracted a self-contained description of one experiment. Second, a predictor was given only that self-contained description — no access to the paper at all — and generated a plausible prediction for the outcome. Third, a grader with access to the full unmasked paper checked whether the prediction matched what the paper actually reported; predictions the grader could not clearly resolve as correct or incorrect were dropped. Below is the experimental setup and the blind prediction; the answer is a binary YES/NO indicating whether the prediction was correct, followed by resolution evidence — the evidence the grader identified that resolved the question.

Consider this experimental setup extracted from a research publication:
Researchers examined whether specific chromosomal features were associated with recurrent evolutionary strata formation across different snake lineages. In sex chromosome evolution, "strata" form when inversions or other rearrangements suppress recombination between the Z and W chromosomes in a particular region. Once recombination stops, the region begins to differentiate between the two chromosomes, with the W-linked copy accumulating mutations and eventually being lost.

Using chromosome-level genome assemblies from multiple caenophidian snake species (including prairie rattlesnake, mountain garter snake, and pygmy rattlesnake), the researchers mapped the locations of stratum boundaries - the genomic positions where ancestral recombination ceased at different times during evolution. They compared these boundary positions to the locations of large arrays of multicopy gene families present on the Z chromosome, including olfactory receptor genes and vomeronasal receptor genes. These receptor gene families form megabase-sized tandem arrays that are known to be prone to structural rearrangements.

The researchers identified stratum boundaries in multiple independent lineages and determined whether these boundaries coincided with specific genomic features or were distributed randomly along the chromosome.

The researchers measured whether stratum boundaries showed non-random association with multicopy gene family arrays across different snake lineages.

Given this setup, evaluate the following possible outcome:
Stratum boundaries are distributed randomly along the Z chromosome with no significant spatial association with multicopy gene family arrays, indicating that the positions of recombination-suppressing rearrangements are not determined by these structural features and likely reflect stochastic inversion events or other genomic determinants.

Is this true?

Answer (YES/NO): NO